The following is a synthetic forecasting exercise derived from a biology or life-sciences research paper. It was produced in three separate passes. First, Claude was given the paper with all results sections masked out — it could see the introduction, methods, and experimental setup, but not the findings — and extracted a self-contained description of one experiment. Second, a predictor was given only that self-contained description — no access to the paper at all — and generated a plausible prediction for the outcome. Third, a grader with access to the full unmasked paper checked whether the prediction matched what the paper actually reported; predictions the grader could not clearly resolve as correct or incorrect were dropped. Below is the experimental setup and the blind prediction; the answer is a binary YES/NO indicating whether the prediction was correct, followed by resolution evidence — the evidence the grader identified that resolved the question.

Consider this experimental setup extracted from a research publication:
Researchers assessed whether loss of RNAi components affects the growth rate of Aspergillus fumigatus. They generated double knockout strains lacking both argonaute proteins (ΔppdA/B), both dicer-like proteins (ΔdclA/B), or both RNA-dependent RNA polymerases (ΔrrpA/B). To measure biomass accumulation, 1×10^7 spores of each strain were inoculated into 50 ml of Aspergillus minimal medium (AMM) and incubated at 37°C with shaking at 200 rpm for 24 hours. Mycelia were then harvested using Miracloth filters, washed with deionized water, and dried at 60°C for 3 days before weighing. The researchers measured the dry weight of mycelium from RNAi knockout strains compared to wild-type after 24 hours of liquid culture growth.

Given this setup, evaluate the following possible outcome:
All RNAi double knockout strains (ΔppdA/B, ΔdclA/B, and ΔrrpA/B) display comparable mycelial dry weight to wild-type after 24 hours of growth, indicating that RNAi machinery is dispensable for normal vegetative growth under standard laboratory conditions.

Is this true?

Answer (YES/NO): YES